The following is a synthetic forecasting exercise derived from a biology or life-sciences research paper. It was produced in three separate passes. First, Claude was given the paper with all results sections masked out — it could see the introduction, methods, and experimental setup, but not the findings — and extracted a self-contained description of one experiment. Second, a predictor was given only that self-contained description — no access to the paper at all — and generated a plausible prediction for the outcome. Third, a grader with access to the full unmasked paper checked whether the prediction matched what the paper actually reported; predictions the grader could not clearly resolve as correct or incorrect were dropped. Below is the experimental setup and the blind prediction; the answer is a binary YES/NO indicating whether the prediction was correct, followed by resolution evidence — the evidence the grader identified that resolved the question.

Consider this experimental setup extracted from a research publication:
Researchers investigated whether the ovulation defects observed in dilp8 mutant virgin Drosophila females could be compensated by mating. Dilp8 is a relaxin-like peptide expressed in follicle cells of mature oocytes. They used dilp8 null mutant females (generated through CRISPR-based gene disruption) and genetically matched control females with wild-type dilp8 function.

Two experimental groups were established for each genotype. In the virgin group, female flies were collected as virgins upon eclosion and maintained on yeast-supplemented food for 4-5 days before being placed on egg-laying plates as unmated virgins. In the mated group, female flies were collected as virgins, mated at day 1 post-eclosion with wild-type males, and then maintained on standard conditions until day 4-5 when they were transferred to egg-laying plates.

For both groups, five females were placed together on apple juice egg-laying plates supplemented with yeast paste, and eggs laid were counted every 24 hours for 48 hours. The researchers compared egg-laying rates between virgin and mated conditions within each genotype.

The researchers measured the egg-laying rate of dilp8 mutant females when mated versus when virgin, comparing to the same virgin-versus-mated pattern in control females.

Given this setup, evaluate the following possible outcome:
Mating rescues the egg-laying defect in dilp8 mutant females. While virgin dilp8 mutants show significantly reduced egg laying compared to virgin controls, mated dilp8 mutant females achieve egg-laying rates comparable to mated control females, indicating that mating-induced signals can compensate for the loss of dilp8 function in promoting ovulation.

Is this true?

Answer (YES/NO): NO